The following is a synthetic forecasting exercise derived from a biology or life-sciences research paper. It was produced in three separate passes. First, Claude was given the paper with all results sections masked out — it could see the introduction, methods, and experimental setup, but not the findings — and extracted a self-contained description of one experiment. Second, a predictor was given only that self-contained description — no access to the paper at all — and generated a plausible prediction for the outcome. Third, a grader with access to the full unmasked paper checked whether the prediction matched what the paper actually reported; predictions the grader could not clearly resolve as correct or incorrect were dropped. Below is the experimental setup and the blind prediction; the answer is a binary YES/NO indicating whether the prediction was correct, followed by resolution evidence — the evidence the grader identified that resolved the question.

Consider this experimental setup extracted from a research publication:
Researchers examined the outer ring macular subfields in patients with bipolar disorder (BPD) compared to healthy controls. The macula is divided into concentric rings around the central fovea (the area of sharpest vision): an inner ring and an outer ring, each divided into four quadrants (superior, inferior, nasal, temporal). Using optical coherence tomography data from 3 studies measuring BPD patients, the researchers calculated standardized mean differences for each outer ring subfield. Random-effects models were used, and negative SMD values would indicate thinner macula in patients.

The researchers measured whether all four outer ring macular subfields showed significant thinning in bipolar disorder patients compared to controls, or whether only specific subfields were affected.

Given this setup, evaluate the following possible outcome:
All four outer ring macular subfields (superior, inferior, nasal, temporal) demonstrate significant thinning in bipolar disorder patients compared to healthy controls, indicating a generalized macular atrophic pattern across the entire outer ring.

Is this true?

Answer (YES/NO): NO